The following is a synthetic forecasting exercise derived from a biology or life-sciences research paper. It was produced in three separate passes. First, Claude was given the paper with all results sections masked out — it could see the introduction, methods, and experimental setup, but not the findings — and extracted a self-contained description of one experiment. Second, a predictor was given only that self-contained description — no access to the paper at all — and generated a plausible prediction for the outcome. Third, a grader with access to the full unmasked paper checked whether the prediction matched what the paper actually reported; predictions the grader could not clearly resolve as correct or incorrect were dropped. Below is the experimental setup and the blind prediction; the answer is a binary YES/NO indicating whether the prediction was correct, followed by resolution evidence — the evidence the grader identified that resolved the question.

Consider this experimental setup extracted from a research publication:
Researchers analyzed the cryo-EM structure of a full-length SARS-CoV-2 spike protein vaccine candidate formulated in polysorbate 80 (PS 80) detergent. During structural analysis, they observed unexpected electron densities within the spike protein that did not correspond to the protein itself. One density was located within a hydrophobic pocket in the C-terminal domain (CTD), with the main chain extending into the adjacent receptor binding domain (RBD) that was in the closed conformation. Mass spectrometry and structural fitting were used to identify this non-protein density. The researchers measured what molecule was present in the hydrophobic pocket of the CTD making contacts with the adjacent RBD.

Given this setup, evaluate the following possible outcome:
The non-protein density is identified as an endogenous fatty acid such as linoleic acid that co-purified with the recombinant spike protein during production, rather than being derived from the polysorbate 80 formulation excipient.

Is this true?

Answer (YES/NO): YES